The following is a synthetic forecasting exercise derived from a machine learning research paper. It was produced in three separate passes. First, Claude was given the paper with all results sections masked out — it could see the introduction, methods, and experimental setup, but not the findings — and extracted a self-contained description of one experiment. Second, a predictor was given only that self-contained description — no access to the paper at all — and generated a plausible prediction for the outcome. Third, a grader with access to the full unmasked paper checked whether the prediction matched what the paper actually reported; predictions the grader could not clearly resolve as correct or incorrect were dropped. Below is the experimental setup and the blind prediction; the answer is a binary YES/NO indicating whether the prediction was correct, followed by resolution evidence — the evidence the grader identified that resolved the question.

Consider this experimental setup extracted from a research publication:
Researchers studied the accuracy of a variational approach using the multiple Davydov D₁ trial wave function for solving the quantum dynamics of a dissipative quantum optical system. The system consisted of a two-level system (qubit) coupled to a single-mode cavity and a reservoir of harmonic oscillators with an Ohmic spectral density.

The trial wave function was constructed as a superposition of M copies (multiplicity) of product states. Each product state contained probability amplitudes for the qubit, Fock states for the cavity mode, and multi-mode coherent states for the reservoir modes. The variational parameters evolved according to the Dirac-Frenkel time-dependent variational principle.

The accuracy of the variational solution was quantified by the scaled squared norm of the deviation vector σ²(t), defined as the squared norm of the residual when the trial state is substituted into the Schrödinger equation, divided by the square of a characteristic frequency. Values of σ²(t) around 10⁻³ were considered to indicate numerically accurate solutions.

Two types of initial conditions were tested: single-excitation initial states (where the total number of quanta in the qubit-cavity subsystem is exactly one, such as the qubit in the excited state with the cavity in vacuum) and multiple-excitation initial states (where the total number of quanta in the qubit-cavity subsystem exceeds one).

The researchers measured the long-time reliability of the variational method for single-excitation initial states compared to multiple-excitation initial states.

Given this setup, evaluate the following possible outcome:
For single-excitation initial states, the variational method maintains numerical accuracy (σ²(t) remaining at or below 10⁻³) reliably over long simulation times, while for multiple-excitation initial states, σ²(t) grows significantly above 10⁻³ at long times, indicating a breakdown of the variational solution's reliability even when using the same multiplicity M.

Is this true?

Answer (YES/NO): YES